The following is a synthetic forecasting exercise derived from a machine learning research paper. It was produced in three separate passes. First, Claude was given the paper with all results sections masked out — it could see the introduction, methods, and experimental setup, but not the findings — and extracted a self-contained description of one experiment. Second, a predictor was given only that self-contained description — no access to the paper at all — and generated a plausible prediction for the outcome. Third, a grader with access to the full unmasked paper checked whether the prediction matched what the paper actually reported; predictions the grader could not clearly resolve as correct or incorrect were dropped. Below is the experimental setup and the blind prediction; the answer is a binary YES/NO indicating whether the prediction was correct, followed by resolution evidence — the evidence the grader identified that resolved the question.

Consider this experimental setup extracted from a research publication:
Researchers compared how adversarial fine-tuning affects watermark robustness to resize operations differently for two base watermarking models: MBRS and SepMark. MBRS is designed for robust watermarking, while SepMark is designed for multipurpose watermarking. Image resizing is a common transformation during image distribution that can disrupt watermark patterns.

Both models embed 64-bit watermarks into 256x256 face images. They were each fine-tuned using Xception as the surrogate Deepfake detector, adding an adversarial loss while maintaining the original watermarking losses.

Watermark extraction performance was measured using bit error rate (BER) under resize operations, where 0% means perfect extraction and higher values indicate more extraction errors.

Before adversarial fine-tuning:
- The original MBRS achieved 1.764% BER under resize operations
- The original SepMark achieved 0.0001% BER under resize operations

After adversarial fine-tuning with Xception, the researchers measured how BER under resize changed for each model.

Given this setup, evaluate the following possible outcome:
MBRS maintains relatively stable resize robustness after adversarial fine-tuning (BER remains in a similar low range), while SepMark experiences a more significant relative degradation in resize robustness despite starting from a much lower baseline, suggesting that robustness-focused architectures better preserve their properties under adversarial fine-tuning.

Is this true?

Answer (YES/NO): NO